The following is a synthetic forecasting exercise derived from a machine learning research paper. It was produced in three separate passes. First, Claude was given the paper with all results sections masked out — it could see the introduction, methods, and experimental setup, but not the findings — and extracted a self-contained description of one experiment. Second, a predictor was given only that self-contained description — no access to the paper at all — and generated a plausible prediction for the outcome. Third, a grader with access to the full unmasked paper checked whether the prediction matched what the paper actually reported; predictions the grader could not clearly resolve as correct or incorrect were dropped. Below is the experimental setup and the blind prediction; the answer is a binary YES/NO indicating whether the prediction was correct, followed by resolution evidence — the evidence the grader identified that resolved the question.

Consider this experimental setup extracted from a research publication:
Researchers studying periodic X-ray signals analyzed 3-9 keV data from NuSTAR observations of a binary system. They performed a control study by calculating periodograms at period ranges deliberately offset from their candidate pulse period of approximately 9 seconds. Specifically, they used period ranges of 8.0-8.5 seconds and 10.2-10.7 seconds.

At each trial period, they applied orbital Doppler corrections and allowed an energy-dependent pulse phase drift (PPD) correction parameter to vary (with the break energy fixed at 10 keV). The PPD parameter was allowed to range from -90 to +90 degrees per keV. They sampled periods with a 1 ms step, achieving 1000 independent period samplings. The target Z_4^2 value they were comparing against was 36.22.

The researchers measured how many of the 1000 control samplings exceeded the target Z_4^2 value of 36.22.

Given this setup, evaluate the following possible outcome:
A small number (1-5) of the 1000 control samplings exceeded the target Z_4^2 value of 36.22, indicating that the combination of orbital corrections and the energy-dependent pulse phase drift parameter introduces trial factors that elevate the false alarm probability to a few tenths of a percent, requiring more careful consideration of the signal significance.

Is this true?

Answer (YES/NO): NO